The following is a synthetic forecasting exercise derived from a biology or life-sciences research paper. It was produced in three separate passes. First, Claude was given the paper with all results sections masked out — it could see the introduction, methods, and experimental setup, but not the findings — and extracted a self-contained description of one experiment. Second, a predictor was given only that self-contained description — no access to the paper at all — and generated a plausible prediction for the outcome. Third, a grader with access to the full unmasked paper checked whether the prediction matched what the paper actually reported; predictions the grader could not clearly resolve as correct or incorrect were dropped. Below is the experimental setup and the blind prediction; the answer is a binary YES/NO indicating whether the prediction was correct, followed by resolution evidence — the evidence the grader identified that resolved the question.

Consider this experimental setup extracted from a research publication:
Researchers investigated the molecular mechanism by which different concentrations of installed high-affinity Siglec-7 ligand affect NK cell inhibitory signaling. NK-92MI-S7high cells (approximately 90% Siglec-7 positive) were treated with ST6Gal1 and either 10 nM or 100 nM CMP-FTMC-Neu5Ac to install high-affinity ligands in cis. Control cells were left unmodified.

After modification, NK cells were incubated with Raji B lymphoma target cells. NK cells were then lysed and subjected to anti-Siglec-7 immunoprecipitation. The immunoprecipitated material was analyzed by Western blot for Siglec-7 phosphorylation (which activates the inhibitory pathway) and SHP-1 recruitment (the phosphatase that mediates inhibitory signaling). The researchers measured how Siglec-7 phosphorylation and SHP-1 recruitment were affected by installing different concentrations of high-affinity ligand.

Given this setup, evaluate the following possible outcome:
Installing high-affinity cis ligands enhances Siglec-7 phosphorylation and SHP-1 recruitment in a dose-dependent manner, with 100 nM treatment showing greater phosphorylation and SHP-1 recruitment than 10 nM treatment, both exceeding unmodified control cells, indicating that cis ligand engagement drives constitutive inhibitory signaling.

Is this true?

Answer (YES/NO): NO